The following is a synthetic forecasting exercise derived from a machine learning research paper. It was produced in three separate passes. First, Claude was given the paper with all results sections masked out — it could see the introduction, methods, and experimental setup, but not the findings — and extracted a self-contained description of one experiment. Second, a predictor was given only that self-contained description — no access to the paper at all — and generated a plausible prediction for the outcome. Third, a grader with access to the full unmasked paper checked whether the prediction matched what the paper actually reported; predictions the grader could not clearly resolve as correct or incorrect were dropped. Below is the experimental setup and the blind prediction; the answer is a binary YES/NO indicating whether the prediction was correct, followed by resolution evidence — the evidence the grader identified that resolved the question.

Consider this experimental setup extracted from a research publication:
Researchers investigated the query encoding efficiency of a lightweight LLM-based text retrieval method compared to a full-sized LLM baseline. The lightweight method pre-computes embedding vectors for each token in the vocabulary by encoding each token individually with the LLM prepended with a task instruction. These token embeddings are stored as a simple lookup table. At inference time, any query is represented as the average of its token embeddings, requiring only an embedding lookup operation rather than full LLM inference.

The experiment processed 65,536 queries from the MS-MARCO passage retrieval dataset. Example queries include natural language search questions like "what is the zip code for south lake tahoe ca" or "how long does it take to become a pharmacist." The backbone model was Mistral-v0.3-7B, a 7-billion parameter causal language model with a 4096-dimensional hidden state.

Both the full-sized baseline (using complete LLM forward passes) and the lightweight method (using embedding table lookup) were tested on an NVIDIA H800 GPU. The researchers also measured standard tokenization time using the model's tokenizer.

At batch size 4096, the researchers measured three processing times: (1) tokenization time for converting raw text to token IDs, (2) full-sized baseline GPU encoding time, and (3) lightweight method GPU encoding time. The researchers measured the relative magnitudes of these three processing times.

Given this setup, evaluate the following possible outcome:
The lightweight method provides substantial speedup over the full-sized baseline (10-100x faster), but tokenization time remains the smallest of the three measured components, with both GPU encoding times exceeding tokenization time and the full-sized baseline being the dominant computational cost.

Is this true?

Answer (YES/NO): NO